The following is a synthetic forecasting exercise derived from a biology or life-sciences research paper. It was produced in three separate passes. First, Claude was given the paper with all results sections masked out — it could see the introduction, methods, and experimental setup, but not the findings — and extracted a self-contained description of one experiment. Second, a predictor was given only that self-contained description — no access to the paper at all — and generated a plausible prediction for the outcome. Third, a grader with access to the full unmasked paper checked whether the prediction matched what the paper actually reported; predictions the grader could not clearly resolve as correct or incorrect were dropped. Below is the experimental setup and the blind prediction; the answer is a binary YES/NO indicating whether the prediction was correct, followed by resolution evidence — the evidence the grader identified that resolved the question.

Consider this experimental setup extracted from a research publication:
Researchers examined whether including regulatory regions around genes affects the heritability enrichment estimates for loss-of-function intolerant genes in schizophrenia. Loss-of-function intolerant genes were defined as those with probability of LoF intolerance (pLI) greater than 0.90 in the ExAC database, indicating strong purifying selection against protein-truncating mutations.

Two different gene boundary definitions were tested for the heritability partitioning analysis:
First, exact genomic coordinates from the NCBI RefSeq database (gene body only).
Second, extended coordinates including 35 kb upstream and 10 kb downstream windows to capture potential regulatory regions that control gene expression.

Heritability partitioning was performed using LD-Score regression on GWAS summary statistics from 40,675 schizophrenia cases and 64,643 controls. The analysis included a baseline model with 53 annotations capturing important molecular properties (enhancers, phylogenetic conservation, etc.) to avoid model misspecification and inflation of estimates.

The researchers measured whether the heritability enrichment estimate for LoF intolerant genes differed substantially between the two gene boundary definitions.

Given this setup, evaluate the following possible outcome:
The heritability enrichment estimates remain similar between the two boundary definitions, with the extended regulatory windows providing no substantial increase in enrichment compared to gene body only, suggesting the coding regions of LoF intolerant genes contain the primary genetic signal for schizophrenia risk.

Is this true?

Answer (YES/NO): YES